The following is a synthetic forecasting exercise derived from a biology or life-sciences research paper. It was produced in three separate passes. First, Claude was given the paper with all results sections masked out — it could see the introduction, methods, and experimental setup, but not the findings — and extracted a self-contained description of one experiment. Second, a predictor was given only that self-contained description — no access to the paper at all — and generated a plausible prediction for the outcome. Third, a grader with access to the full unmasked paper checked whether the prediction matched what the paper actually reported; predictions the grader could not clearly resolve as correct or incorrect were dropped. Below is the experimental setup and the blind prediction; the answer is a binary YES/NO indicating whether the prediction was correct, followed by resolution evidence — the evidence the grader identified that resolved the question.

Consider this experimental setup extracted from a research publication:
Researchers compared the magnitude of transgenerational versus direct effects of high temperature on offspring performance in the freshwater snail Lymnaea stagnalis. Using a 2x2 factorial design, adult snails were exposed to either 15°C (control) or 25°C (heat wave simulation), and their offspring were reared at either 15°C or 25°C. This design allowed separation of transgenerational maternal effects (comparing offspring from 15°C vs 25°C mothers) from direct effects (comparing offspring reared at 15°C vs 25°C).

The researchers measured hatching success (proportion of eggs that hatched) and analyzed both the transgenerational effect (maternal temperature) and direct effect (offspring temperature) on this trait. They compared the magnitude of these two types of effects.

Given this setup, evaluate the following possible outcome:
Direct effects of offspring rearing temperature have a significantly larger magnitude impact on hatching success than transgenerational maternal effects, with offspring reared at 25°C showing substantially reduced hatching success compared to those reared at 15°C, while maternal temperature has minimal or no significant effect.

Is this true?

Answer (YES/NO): NO